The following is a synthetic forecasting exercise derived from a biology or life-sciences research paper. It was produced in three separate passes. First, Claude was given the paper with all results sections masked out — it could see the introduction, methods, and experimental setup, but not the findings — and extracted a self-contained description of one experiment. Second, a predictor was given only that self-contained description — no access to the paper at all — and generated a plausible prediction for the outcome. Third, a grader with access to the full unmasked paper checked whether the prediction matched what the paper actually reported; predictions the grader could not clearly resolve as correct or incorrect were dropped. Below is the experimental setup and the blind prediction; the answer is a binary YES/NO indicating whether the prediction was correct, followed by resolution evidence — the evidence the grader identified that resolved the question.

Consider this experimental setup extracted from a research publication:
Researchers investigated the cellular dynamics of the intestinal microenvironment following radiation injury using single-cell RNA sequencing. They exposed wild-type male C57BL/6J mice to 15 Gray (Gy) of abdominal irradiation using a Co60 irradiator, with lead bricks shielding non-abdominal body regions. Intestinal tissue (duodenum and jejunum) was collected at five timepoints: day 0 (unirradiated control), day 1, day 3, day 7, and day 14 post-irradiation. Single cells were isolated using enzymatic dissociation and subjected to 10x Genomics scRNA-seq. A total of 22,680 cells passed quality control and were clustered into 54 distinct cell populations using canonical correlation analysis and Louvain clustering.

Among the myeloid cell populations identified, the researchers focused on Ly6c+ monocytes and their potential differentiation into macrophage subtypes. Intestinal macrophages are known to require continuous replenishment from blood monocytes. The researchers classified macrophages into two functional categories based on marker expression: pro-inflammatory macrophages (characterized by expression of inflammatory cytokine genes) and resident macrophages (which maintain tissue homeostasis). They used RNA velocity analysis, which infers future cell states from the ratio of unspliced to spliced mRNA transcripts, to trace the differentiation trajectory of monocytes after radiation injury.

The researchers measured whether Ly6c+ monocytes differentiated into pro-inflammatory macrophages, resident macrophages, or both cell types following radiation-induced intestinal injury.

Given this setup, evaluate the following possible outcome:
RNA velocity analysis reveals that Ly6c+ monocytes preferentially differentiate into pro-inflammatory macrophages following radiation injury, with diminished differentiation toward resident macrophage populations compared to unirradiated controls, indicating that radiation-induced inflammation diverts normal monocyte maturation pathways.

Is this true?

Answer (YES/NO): NO